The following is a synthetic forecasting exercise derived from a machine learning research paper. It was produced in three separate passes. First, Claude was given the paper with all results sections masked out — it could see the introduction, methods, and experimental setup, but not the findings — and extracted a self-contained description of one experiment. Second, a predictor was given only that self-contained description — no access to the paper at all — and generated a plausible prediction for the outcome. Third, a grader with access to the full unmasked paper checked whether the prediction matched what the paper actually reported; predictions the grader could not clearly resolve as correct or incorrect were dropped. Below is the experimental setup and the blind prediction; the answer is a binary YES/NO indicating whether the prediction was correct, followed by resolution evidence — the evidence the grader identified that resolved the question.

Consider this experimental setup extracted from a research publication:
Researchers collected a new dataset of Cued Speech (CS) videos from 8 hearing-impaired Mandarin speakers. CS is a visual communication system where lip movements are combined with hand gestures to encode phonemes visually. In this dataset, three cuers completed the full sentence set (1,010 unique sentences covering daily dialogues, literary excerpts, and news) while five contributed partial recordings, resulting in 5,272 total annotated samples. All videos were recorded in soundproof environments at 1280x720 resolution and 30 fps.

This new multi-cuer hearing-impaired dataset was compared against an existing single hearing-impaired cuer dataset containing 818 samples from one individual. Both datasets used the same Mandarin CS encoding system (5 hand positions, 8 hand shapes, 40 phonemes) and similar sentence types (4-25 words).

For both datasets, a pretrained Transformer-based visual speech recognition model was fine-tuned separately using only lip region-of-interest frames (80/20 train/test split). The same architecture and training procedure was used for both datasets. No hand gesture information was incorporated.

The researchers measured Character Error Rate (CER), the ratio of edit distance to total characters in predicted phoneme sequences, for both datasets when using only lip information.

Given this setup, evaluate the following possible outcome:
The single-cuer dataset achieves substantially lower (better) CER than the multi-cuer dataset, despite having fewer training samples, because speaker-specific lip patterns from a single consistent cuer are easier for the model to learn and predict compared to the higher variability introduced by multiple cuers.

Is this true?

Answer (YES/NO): YES